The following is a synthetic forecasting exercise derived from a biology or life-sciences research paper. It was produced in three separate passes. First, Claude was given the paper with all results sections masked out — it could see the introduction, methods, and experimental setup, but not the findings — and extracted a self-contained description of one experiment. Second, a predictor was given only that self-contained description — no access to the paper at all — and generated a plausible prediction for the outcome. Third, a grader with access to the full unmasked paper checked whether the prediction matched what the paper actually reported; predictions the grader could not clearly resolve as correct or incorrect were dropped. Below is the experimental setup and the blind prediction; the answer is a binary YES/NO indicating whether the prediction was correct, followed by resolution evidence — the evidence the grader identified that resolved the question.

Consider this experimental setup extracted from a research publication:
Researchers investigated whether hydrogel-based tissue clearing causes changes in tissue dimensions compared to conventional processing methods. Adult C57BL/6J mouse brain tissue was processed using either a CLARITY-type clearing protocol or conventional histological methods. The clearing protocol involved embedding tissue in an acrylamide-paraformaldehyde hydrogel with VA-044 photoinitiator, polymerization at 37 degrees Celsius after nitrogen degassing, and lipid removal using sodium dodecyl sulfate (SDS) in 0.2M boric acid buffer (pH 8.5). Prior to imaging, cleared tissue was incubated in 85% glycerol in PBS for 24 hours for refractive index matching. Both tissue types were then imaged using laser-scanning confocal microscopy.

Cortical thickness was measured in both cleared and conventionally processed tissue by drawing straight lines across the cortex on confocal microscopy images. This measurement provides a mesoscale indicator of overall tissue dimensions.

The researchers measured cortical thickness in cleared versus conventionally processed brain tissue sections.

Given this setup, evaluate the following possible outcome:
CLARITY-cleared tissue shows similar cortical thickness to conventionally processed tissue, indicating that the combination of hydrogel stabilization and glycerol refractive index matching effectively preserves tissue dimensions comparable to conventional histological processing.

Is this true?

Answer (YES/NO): NO